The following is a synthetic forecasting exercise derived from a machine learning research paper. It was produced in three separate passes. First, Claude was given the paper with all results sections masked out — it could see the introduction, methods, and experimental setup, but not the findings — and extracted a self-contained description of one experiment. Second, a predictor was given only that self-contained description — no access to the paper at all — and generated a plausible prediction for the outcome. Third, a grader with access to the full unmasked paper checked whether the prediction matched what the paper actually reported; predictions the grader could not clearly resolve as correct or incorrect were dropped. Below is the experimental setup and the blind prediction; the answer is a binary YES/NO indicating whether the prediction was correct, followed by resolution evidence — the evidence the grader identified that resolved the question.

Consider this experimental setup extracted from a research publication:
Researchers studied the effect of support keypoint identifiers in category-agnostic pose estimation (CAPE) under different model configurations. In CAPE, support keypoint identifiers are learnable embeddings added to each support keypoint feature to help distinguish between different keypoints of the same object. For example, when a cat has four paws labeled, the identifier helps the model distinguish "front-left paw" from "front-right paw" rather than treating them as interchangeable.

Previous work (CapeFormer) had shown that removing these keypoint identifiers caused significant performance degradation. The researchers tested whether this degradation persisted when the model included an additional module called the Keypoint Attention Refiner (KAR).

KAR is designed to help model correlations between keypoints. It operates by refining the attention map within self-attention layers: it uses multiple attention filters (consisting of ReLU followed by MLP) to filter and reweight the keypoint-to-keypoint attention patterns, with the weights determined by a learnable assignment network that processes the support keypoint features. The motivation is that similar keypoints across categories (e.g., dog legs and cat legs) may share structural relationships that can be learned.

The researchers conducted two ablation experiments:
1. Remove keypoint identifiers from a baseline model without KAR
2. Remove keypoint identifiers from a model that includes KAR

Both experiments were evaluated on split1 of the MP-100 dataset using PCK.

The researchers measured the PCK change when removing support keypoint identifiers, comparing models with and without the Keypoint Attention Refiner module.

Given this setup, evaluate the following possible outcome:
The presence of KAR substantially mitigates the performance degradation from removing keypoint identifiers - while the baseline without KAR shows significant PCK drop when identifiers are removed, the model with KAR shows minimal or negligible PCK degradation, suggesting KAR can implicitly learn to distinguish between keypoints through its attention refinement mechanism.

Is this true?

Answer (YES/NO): YES